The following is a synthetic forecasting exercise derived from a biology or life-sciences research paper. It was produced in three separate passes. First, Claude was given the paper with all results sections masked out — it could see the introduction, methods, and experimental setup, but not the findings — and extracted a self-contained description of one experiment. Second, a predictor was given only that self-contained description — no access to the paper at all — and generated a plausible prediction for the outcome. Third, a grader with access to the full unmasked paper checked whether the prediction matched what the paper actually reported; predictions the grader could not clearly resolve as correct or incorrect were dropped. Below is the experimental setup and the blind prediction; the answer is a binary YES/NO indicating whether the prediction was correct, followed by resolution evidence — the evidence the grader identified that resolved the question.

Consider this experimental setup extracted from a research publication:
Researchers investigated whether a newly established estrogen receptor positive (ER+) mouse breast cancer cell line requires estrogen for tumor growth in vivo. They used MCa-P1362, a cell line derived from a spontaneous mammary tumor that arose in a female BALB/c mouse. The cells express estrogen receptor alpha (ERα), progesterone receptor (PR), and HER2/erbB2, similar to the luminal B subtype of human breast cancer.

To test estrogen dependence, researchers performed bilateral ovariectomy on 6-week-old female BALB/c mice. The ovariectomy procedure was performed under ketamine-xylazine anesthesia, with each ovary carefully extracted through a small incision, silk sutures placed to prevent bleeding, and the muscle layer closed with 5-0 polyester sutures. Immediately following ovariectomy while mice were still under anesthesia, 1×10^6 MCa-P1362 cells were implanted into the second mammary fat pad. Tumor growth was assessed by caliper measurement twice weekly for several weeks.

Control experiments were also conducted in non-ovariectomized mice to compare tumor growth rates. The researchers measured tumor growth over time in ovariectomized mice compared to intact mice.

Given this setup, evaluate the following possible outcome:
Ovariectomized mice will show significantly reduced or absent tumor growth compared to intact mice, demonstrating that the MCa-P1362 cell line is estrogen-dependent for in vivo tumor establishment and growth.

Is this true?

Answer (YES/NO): NO